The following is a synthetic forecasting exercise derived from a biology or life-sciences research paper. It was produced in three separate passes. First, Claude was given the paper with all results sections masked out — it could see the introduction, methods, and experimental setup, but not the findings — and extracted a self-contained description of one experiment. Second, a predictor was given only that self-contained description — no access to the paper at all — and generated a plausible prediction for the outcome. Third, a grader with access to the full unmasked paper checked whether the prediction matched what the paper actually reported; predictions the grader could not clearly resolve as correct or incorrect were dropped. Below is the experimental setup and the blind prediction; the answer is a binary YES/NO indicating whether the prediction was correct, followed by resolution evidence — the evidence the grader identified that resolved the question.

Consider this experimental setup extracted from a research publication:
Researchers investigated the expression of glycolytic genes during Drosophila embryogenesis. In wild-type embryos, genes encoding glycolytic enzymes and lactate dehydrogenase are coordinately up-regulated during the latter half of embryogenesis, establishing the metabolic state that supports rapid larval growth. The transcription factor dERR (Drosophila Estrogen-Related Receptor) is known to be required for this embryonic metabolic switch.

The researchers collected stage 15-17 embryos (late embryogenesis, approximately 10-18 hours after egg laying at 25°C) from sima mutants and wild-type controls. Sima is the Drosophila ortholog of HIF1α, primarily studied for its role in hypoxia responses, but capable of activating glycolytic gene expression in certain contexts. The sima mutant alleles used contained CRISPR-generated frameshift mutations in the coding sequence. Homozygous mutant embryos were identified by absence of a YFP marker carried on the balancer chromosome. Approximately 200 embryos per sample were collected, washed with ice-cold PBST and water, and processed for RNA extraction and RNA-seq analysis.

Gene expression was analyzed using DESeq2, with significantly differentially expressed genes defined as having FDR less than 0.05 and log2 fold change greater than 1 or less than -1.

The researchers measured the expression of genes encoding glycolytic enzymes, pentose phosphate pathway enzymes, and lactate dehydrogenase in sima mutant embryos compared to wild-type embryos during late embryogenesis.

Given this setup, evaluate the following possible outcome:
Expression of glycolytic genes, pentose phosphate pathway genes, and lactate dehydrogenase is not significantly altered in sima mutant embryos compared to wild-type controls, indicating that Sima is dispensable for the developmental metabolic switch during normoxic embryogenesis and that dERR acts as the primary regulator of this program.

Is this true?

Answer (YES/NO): NO